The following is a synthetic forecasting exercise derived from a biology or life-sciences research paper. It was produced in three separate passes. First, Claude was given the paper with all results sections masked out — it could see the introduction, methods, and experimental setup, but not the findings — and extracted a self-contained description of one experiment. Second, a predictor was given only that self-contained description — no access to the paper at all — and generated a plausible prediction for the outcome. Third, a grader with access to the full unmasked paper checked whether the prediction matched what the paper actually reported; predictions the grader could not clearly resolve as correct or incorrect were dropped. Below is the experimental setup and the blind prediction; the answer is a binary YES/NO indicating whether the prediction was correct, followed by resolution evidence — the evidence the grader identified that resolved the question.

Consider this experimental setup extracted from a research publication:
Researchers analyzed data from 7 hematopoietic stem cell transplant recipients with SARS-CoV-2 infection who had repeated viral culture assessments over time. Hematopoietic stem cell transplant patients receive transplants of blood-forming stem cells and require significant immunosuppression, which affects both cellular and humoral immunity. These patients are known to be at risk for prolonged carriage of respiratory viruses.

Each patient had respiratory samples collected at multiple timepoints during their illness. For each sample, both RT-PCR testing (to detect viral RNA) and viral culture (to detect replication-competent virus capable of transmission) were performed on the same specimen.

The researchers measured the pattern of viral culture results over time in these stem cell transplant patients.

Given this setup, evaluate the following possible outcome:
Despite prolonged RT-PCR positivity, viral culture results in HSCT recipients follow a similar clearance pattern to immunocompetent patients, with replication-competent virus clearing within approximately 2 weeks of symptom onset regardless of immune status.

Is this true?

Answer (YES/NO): NO